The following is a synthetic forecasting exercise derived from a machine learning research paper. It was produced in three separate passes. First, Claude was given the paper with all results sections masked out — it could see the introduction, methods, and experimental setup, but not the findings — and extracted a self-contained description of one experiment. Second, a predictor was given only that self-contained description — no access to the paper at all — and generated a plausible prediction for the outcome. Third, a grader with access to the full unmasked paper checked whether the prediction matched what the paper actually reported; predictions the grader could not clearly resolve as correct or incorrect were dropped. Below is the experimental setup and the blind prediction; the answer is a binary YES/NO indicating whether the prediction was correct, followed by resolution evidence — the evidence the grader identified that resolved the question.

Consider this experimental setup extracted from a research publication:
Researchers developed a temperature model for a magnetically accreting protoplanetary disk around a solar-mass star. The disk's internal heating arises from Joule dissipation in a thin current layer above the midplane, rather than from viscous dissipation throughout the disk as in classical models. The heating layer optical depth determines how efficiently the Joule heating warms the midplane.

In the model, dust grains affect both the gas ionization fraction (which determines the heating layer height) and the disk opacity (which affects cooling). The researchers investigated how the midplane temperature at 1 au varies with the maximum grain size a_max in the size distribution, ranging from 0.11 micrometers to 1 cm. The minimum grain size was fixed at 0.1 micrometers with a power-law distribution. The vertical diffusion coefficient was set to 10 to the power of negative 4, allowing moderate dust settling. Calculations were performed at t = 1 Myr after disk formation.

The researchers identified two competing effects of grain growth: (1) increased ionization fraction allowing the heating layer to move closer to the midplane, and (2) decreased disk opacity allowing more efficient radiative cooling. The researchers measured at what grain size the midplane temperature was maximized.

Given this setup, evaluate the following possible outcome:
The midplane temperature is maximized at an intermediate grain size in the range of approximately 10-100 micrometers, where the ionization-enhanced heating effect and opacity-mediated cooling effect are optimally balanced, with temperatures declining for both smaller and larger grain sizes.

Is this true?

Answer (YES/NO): YES